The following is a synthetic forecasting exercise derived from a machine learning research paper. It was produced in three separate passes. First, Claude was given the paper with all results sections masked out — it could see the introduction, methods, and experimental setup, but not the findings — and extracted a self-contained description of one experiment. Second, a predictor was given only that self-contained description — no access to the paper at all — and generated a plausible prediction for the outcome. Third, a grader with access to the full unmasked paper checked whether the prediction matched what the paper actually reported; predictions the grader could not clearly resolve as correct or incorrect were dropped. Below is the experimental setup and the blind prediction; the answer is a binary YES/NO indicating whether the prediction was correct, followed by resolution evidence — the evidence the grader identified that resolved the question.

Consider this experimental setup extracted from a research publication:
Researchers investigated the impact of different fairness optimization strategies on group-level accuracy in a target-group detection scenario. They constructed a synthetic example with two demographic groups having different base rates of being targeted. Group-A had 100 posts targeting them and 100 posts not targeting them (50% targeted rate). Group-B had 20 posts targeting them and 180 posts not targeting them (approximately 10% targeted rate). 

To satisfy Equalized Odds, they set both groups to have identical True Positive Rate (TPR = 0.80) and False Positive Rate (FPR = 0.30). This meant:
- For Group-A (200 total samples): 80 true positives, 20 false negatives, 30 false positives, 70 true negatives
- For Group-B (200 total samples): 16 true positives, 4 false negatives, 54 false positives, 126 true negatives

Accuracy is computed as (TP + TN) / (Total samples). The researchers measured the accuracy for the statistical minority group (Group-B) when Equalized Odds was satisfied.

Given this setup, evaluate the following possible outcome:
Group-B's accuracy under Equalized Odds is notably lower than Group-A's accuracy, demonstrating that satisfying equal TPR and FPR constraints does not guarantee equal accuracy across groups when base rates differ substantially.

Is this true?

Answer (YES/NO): YES